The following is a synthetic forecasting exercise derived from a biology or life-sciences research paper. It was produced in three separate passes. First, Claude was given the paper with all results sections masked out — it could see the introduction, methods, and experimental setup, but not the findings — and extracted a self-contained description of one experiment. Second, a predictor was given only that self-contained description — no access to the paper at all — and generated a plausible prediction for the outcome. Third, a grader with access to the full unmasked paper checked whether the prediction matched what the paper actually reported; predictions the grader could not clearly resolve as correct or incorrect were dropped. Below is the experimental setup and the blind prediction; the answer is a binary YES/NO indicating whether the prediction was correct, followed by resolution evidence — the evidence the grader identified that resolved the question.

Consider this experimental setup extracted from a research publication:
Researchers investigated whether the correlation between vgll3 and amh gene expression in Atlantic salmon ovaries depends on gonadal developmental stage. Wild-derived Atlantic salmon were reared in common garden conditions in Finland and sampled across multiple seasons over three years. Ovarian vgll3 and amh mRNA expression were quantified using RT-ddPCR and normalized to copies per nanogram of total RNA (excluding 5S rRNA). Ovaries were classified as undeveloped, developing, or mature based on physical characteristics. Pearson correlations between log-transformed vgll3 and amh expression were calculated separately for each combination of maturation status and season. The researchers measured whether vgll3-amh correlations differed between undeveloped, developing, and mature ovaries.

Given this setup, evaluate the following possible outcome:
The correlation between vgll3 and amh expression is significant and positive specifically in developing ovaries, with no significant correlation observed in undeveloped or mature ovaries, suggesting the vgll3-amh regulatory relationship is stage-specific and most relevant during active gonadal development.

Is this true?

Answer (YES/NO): NO